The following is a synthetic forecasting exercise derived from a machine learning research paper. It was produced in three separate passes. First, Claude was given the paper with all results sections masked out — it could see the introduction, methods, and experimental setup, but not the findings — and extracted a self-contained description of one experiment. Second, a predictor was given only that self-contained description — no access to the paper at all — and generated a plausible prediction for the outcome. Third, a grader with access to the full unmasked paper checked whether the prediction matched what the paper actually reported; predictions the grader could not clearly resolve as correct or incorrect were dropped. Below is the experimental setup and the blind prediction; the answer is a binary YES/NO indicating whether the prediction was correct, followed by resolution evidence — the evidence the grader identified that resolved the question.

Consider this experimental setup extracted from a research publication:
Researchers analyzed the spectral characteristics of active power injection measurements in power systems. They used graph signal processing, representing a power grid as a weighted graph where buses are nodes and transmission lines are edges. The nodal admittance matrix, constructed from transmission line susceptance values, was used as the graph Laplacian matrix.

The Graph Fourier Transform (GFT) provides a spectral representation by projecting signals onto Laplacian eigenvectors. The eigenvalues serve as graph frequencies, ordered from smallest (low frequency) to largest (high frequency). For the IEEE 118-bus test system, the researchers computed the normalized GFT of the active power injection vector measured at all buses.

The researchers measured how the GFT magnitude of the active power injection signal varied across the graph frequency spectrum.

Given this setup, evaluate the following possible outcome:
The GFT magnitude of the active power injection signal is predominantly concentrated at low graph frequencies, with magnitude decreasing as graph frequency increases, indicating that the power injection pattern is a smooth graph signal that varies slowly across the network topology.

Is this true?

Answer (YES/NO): NO